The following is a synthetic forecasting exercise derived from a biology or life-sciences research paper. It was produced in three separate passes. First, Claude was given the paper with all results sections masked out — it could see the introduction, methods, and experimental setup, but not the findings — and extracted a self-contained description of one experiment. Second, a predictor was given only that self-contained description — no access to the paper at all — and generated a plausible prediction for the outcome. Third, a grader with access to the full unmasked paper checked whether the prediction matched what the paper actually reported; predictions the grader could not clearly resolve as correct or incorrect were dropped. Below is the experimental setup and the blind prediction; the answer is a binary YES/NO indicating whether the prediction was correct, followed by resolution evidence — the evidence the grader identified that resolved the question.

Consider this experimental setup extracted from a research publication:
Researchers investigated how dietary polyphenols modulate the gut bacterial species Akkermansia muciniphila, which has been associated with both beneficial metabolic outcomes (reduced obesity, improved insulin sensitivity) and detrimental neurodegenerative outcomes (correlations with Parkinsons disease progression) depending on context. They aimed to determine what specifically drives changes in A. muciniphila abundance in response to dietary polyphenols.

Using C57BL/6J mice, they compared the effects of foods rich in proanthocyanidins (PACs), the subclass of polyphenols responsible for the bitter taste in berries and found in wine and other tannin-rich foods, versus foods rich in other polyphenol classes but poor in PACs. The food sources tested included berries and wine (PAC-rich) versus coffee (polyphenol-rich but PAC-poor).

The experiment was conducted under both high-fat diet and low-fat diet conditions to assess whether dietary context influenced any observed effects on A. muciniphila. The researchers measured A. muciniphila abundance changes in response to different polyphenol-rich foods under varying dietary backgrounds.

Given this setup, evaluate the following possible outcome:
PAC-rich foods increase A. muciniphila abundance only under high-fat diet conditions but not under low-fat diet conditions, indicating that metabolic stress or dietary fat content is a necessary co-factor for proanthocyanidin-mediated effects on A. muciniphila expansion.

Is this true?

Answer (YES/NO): NO